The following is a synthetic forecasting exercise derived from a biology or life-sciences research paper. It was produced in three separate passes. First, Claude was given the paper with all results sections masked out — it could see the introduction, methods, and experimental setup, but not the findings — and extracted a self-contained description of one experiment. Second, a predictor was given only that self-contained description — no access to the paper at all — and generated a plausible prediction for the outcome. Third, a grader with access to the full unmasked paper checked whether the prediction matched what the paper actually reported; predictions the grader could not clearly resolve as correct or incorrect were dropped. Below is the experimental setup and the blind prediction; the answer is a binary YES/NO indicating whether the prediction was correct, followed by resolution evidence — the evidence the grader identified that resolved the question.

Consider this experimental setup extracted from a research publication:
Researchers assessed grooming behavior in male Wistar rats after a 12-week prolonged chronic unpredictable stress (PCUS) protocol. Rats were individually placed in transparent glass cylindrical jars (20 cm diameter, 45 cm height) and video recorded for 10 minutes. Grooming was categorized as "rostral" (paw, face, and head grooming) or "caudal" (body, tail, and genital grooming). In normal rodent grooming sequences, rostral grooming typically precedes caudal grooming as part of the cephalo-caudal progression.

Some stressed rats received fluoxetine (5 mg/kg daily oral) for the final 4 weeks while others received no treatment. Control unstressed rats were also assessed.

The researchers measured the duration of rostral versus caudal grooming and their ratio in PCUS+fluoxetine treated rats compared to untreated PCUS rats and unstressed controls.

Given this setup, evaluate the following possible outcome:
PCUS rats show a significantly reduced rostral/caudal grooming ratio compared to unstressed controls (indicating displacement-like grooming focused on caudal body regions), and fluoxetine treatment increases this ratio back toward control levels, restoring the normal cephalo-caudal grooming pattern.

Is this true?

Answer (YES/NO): NO